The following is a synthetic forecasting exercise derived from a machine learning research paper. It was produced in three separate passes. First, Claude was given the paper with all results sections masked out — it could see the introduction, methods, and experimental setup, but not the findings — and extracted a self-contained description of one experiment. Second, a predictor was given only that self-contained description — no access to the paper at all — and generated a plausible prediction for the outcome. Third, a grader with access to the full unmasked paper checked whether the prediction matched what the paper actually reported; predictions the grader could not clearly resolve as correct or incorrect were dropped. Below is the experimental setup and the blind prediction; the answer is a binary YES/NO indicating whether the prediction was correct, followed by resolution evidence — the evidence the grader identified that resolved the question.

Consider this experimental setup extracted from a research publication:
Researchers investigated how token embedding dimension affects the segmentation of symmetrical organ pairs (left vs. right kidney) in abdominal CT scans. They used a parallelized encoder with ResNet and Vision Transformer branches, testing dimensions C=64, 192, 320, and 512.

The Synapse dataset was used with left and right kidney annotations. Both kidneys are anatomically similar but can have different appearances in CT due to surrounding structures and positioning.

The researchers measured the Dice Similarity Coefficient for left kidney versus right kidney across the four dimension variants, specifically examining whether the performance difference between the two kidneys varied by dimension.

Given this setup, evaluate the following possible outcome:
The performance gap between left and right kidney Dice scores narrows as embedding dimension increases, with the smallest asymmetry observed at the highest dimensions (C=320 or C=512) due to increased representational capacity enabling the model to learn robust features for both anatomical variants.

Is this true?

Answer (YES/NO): NO